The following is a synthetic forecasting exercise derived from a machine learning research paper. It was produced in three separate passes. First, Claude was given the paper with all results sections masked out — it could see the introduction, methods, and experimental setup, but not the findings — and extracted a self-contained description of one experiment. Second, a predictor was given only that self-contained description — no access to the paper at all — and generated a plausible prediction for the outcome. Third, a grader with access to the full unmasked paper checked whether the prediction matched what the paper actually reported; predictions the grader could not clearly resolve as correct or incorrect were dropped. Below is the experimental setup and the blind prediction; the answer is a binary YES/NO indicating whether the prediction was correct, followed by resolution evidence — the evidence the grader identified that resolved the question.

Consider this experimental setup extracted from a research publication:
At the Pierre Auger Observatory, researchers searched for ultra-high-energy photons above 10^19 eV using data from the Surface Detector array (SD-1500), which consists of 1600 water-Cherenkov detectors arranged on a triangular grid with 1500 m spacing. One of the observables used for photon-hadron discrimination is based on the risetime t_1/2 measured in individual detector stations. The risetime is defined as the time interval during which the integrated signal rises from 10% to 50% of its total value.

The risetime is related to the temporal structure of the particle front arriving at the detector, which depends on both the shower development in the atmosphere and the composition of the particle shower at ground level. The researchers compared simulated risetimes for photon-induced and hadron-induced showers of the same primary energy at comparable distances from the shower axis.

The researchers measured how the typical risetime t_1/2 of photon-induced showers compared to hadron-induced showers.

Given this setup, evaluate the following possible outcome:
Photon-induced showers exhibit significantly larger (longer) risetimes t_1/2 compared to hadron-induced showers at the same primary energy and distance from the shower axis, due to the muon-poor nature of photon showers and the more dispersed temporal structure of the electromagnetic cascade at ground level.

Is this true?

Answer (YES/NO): YES